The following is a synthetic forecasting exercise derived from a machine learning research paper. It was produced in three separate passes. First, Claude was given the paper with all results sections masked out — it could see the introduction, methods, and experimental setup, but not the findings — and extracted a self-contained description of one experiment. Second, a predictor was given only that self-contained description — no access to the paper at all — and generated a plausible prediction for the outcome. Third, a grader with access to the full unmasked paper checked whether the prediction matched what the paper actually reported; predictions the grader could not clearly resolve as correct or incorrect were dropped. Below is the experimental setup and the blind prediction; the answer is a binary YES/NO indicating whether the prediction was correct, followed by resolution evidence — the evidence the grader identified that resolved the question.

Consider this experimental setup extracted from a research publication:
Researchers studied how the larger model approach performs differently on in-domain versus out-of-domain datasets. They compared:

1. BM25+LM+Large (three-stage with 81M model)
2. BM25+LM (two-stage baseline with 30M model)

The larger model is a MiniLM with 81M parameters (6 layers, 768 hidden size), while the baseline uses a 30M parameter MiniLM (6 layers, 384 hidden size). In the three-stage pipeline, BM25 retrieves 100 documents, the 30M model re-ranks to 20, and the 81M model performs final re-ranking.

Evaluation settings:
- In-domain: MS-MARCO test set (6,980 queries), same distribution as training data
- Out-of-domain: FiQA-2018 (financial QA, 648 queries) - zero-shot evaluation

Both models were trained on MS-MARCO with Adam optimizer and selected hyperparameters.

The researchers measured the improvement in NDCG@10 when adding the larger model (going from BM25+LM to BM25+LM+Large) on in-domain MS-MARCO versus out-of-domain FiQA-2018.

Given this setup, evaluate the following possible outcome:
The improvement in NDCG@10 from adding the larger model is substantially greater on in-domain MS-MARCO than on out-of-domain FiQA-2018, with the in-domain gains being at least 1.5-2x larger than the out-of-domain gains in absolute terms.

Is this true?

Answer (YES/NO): NO